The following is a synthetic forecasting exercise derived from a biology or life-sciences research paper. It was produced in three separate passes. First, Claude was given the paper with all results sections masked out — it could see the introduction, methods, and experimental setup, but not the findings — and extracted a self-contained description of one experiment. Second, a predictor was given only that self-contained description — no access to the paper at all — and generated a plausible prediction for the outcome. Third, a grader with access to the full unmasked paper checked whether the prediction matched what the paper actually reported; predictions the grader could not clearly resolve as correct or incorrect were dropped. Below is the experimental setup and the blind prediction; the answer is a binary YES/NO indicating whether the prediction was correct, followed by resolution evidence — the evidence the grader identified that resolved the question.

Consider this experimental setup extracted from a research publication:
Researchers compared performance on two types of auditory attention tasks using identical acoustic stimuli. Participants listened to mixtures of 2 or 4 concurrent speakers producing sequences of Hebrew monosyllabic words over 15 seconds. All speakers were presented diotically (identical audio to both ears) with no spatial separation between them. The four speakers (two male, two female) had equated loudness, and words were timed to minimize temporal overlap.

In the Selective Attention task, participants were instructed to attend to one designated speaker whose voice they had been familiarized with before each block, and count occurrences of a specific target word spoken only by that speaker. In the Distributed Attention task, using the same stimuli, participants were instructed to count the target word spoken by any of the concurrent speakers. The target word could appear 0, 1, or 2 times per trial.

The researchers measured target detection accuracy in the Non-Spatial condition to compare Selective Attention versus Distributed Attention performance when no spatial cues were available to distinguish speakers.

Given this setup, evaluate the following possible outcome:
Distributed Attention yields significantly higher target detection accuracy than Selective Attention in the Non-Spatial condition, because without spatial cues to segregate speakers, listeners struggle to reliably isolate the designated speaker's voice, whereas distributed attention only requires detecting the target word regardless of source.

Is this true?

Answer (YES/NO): NO